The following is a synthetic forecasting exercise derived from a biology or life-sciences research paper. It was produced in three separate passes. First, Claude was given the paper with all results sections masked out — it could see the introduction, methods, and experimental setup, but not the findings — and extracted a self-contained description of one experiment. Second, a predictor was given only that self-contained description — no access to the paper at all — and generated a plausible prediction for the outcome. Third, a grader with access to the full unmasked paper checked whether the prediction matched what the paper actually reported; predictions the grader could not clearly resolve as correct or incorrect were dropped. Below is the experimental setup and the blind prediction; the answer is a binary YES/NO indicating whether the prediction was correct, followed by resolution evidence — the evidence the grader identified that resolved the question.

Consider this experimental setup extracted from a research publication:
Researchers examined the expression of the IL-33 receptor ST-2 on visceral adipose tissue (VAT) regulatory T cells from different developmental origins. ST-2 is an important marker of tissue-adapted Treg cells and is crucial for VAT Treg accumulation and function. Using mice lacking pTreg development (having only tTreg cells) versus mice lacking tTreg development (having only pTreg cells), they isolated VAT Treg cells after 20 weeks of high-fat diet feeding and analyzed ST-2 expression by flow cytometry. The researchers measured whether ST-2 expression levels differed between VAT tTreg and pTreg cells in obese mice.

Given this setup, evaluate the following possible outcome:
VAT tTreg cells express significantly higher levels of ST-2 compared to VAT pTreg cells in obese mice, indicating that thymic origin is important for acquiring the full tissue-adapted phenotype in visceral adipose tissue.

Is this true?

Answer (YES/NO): NO